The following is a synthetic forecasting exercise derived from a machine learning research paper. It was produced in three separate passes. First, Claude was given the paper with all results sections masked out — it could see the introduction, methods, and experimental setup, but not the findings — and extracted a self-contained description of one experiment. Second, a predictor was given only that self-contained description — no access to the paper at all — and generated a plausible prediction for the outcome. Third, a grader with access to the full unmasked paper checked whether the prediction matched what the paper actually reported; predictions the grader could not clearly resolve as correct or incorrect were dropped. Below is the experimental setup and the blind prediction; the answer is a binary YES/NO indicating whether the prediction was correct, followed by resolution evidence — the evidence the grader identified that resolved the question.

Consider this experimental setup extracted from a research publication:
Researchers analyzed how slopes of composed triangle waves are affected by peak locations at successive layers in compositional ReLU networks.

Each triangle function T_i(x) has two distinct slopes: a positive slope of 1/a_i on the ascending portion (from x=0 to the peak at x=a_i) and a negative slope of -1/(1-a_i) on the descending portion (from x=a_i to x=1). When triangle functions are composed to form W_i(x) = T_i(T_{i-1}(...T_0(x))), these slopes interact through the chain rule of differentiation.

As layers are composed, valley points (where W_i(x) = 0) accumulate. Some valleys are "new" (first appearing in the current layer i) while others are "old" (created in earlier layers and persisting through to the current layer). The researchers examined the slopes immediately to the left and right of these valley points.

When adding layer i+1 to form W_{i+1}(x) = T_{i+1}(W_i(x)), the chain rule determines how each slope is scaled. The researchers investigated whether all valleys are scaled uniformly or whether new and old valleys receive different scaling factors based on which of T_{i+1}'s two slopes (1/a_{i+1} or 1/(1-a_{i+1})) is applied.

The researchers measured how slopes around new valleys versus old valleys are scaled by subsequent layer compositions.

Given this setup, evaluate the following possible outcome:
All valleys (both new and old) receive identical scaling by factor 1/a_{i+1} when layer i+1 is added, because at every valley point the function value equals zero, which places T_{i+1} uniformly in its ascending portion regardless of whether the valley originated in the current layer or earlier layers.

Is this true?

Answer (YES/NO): NO